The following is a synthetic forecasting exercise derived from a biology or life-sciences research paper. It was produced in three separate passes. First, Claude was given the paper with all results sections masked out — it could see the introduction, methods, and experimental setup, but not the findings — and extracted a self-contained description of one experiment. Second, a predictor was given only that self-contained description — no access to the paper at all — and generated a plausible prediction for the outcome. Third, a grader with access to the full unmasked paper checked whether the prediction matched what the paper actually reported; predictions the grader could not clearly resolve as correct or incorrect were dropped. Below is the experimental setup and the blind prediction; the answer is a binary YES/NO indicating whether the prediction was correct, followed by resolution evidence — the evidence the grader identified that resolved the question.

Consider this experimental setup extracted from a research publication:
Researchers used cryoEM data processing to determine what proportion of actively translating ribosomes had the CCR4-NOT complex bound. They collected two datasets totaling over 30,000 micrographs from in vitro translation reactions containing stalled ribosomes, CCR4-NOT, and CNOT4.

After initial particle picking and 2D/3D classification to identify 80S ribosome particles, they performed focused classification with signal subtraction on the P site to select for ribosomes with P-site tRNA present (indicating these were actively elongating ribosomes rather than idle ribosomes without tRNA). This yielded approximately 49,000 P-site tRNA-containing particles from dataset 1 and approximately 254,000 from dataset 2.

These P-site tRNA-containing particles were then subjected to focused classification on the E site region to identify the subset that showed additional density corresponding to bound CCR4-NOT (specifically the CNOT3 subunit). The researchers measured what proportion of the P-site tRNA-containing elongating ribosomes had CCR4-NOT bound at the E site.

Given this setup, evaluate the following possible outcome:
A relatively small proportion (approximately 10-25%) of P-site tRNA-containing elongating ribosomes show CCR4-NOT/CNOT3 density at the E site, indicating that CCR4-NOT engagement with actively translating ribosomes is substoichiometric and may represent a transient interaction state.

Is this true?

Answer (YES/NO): YES